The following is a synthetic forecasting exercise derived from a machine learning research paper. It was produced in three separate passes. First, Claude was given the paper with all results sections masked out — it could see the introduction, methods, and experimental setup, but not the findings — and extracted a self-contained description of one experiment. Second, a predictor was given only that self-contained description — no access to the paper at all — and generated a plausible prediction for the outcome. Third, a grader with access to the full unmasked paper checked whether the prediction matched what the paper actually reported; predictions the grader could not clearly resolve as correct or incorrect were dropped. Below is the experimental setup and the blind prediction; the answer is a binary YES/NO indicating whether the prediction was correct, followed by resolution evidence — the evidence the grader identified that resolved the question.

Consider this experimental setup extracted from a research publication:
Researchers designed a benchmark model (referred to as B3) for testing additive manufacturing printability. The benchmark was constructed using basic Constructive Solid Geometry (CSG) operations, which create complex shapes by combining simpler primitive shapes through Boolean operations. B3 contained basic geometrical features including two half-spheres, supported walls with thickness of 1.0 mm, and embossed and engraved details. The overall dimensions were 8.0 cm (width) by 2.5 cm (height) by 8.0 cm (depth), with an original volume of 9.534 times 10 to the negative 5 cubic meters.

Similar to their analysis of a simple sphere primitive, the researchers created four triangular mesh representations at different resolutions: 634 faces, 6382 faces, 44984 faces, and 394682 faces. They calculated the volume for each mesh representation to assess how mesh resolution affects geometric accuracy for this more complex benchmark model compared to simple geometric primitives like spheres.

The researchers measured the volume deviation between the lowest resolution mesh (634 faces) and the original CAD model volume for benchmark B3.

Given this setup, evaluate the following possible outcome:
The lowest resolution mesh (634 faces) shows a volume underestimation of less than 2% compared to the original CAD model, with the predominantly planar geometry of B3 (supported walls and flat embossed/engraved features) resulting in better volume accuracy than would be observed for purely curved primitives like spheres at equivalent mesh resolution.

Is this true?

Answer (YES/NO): YES